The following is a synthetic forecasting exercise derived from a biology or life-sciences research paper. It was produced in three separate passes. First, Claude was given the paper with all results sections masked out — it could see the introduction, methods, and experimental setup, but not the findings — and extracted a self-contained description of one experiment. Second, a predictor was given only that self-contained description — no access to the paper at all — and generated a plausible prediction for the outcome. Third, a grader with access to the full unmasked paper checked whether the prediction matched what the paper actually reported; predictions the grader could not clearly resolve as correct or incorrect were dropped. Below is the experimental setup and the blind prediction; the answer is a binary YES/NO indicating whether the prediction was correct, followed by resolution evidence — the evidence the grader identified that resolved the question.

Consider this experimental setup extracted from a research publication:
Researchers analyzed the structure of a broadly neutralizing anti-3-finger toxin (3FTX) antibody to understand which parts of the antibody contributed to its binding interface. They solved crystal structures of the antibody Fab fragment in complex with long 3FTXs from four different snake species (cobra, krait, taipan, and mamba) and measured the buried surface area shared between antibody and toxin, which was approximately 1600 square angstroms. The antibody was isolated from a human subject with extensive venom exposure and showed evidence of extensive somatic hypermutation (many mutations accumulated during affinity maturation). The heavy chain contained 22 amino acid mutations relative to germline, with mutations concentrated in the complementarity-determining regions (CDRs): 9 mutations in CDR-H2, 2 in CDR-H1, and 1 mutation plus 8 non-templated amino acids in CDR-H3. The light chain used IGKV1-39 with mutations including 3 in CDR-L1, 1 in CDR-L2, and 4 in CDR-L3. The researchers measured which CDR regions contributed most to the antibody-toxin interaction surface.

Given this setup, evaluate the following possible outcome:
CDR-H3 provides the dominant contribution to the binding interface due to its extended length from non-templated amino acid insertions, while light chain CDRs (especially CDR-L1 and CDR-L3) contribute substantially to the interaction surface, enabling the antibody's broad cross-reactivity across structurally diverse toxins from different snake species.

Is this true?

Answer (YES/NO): NO